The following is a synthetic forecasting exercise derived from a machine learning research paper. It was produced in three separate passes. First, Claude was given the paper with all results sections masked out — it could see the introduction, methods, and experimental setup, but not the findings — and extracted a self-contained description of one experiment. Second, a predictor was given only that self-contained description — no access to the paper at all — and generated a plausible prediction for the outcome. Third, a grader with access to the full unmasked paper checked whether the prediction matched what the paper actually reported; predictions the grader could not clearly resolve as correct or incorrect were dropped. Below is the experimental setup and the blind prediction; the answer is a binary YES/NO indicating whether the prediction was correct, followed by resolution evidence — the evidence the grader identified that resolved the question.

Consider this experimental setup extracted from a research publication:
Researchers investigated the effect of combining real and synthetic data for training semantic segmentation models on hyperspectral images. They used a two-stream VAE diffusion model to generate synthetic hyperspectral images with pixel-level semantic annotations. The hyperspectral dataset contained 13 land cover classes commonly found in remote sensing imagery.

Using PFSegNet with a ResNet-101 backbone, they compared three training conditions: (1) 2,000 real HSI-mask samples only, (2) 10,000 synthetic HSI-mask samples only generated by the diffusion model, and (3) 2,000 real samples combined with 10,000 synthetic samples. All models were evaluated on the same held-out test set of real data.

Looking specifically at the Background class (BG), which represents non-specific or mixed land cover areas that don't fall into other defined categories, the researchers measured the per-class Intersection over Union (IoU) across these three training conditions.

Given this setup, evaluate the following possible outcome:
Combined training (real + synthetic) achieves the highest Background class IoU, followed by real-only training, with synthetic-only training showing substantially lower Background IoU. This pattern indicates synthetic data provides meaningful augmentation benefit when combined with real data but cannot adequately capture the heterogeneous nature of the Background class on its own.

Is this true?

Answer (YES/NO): YES